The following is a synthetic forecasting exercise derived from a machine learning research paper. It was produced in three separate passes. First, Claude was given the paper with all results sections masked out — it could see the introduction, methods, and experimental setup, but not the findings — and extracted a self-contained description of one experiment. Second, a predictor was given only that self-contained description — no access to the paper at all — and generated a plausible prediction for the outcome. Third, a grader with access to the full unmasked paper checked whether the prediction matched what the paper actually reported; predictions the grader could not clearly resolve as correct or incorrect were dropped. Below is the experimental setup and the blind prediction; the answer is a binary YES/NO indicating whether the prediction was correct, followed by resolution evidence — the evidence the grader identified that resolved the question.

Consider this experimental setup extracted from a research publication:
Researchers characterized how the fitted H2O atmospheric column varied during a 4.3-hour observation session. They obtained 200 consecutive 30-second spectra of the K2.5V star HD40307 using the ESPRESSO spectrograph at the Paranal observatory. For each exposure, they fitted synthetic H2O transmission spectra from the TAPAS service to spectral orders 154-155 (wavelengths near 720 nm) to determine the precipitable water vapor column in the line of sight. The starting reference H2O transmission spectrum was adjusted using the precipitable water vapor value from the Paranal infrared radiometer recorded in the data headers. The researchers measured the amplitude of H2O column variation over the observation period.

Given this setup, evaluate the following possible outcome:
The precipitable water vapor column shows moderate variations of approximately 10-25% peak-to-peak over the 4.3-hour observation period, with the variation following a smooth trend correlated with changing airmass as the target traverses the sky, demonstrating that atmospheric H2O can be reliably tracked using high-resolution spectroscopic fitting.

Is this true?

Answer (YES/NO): NO